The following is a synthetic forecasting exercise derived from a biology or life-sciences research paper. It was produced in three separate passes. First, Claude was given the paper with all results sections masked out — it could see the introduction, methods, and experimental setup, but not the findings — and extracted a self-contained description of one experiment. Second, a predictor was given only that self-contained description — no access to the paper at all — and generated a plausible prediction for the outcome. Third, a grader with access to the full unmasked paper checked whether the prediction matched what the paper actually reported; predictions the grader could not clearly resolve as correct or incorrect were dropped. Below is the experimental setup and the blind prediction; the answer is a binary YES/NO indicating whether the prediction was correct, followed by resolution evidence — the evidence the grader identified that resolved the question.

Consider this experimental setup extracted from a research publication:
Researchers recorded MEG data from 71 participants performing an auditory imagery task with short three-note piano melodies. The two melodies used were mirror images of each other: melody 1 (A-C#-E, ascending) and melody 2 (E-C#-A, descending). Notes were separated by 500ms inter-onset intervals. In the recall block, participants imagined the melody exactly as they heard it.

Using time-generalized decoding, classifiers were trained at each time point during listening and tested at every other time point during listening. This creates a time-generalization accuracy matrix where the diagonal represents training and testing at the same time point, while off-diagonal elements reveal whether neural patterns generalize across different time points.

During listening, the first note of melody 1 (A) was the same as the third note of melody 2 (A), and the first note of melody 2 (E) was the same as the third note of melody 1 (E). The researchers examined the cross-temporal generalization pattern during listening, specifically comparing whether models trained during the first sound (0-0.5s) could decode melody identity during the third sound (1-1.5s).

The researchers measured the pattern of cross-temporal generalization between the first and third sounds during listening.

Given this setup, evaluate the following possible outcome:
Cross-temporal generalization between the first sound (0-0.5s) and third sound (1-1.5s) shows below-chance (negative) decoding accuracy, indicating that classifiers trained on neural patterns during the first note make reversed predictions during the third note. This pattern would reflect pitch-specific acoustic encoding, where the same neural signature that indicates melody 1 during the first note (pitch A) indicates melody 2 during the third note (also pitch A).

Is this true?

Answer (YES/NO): YES